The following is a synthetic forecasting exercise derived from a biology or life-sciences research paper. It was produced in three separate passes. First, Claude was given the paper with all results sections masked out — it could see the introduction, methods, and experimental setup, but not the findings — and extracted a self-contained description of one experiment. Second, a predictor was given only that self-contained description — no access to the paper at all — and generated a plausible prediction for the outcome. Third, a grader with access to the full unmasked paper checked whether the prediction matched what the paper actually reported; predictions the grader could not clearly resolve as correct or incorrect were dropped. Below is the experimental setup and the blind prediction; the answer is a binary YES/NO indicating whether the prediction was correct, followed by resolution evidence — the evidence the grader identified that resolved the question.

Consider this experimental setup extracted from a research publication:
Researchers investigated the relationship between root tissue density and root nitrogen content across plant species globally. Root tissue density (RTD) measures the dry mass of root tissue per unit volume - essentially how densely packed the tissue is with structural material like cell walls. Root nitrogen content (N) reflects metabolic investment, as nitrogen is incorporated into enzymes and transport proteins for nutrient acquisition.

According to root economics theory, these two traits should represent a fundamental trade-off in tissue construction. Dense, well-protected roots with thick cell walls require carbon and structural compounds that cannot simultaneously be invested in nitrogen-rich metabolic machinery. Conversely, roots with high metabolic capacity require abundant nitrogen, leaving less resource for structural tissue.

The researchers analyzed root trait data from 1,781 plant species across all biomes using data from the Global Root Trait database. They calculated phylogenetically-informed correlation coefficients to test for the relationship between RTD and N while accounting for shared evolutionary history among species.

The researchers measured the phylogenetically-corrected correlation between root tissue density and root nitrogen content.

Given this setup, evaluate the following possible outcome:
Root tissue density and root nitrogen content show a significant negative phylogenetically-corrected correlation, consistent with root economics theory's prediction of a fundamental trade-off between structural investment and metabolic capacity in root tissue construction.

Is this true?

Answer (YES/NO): YES